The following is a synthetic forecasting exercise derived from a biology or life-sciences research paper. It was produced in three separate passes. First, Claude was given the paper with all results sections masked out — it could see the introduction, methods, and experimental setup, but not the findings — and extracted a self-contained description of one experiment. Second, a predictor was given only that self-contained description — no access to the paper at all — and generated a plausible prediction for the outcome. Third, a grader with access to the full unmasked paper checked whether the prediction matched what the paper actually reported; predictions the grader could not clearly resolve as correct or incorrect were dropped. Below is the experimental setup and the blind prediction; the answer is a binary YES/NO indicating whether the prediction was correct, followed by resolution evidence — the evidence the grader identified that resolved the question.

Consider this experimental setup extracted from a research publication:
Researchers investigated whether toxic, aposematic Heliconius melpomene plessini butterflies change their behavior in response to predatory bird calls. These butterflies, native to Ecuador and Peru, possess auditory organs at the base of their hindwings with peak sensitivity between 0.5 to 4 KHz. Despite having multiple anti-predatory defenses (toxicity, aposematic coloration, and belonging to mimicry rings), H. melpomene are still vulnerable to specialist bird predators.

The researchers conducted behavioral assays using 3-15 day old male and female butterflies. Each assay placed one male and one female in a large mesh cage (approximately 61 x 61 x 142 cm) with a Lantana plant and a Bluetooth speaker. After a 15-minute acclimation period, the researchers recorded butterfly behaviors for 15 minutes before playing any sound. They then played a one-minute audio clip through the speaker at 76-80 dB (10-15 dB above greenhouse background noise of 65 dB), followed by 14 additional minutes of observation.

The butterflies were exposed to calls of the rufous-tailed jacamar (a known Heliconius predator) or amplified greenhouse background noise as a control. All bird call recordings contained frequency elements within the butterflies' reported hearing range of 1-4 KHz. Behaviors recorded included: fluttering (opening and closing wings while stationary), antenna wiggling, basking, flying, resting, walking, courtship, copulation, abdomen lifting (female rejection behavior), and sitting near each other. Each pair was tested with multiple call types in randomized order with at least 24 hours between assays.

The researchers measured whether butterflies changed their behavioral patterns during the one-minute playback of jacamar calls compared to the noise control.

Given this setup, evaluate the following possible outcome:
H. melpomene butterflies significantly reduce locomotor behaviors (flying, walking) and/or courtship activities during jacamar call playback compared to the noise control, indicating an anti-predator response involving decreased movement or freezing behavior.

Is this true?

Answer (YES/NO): NO